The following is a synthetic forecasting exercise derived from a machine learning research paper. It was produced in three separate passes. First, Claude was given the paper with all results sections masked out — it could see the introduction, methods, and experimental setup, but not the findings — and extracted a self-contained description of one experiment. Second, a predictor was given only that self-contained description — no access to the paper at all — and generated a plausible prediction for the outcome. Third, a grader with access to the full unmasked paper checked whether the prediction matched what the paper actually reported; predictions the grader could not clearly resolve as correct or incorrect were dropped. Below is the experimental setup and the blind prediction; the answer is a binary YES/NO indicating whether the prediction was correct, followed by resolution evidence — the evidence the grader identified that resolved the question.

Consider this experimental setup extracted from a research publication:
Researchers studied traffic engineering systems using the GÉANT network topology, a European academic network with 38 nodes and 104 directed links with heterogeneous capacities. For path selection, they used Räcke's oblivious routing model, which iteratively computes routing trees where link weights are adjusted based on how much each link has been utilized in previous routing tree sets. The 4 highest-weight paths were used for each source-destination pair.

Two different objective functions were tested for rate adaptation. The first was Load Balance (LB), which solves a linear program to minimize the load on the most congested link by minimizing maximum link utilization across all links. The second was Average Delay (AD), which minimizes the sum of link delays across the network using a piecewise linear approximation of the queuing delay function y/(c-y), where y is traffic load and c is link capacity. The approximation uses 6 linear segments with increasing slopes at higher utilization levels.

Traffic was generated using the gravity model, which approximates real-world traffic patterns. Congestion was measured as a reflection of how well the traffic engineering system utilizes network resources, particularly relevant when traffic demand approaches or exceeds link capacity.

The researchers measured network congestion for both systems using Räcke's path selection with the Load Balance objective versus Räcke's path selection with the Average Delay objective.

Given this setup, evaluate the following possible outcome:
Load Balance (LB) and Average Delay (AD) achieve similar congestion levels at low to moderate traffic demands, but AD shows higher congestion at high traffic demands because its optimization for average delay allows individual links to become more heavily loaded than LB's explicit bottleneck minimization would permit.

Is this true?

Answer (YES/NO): NO